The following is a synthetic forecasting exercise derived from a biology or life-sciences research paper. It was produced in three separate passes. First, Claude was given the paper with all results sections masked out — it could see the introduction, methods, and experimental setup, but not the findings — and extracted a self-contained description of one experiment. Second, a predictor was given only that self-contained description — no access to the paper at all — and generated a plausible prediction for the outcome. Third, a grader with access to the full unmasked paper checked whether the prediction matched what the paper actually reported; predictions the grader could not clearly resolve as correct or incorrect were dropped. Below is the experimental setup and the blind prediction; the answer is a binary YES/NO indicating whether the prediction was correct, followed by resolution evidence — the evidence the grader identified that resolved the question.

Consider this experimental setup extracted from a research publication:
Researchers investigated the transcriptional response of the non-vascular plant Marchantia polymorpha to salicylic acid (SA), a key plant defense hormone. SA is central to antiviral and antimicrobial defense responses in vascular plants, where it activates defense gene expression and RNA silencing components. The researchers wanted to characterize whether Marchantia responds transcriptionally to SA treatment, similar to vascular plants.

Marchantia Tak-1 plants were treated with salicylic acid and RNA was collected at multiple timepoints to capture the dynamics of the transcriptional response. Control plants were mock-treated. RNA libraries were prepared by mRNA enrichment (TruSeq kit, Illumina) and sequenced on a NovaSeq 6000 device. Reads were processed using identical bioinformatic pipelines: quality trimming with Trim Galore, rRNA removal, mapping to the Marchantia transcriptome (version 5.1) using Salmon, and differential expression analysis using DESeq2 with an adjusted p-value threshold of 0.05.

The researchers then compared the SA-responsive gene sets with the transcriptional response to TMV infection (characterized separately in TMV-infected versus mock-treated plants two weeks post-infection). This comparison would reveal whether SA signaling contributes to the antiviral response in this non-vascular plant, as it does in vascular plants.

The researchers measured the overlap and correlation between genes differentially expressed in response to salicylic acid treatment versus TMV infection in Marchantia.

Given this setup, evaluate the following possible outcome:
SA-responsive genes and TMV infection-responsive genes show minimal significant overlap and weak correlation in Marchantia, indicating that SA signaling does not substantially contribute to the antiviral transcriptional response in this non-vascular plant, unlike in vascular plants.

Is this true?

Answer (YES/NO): NO